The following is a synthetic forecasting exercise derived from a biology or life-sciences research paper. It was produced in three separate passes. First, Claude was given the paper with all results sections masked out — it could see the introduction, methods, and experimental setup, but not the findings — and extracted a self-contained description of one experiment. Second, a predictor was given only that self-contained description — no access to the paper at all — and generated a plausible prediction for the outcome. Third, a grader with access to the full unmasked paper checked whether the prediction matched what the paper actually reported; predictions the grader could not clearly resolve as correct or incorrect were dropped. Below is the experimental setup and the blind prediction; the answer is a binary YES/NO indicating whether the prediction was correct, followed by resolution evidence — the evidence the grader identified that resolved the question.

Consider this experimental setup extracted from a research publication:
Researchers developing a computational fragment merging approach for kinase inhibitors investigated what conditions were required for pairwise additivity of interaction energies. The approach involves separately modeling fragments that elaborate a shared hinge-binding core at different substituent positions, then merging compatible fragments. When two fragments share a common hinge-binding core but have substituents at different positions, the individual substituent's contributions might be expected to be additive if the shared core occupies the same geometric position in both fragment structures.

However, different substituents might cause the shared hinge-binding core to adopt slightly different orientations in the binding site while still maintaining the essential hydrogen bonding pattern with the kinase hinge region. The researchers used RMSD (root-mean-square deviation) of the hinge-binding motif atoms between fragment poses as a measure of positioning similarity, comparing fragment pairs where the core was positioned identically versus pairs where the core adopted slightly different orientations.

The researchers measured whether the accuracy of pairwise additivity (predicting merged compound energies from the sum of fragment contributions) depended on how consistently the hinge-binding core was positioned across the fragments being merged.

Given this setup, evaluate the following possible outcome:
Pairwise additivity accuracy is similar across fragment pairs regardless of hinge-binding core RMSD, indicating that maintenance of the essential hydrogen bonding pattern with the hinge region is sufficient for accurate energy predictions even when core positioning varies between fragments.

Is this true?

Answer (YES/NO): NO